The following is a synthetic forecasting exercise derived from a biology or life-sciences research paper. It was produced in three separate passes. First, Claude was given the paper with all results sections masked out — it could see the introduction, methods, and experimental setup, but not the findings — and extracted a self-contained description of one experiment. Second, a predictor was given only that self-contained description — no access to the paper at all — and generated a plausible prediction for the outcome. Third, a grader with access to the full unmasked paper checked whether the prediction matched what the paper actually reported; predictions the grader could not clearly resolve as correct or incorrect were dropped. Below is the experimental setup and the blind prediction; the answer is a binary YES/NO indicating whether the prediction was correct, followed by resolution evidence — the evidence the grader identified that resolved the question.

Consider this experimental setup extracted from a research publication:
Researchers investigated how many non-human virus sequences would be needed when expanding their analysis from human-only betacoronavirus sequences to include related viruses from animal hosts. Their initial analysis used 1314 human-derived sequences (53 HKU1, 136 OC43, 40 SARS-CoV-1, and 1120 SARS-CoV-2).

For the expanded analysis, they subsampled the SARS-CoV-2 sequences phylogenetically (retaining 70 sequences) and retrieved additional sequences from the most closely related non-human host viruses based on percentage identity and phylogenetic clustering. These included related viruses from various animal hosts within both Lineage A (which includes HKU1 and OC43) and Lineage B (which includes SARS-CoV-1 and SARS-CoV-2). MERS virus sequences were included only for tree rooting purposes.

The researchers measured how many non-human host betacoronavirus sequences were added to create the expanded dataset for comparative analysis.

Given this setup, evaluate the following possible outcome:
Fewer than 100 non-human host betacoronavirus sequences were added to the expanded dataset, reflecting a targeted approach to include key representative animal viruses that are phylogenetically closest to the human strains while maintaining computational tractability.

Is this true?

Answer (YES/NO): NO